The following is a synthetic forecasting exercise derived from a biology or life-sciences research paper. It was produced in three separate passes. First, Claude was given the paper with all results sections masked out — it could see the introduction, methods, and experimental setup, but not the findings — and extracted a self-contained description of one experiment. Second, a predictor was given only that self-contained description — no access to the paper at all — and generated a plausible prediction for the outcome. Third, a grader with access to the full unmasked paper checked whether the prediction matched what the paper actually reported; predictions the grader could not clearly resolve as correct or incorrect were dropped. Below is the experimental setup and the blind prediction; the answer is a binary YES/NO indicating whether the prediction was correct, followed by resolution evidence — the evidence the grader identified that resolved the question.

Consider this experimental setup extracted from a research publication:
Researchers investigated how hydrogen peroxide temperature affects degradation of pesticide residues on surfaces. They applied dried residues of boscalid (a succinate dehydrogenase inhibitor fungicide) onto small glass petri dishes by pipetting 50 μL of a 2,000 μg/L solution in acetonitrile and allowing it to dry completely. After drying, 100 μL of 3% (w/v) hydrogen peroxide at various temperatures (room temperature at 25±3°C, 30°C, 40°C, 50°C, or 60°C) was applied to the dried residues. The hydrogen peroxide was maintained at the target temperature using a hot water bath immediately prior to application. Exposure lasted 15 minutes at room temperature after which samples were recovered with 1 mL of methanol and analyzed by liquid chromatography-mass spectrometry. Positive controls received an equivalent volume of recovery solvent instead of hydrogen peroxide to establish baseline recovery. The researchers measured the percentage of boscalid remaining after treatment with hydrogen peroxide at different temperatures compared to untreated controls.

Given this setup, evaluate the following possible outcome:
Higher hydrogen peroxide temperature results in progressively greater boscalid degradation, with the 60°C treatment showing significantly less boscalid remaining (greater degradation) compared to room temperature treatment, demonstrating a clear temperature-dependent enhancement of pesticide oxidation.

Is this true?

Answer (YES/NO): YES